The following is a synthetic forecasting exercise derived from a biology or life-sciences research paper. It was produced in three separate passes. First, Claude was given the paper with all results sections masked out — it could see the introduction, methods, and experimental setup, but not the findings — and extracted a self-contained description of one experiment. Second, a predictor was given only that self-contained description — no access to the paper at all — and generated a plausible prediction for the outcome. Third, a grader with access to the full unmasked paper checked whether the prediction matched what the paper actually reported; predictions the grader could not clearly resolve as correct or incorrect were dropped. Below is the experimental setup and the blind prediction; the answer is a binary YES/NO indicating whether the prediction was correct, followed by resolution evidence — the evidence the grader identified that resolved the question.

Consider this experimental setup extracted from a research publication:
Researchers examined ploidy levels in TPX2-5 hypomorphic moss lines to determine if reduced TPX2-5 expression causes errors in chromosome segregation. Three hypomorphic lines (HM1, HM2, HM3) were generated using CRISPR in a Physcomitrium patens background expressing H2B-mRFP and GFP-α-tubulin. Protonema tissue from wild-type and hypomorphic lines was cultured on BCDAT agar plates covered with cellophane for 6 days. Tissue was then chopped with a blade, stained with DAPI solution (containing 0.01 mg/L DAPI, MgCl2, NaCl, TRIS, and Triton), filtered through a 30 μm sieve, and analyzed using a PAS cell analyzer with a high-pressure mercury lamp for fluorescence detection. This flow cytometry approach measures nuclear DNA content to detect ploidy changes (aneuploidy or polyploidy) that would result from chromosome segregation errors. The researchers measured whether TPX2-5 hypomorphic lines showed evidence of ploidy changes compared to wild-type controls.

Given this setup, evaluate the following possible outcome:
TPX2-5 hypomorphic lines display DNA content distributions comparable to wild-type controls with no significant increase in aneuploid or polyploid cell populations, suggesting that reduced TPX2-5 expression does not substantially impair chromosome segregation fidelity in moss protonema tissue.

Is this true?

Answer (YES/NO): YES